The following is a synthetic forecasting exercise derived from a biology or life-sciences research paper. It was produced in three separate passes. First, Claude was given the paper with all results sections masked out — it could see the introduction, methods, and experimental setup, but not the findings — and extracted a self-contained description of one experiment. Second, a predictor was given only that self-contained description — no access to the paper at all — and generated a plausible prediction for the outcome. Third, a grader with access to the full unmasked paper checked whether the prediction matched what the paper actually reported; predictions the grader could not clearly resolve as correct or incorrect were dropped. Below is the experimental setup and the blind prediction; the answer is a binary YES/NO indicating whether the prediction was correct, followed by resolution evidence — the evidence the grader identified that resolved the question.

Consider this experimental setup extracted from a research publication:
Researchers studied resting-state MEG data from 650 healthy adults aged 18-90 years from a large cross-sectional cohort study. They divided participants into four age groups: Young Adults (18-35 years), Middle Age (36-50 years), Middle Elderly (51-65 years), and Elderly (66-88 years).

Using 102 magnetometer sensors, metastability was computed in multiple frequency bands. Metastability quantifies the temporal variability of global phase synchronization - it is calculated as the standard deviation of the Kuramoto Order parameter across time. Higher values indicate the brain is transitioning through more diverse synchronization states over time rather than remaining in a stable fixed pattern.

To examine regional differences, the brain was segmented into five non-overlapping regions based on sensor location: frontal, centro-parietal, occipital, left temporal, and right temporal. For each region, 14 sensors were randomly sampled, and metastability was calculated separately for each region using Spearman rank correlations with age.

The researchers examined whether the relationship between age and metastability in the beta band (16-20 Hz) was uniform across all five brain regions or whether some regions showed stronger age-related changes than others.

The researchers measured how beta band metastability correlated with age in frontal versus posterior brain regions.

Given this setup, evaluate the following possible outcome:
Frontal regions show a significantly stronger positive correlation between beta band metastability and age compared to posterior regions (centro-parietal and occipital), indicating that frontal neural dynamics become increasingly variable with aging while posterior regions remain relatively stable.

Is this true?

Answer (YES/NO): NO